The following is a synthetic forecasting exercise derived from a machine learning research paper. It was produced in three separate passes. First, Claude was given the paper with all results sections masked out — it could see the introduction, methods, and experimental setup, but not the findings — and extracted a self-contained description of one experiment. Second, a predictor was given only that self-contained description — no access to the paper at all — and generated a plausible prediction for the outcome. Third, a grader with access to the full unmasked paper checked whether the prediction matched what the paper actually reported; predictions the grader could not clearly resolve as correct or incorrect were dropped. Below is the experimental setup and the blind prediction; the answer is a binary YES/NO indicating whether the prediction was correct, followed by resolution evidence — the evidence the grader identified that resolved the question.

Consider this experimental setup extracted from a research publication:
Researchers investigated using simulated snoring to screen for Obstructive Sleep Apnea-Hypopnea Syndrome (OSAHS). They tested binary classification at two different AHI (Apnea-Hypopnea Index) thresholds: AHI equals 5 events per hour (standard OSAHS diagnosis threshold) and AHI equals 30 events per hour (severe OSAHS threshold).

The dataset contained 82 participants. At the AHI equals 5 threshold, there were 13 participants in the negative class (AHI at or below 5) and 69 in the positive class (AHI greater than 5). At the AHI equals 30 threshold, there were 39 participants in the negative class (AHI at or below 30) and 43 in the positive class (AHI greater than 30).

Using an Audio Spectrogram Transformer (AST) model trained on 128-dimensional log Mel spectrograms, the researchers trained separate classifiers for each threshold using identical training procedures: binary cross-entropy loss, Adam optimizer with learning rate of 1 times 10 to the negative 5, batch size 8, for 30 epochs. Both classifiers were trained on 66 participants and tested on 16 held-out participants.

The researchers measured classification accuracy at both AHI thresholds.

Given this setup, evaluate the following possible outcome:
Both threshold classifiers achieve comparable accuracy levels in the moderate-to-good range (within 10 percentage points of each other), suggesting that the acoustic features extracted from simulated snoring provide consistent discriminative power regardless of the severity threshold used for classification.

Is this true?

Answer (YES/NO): YES